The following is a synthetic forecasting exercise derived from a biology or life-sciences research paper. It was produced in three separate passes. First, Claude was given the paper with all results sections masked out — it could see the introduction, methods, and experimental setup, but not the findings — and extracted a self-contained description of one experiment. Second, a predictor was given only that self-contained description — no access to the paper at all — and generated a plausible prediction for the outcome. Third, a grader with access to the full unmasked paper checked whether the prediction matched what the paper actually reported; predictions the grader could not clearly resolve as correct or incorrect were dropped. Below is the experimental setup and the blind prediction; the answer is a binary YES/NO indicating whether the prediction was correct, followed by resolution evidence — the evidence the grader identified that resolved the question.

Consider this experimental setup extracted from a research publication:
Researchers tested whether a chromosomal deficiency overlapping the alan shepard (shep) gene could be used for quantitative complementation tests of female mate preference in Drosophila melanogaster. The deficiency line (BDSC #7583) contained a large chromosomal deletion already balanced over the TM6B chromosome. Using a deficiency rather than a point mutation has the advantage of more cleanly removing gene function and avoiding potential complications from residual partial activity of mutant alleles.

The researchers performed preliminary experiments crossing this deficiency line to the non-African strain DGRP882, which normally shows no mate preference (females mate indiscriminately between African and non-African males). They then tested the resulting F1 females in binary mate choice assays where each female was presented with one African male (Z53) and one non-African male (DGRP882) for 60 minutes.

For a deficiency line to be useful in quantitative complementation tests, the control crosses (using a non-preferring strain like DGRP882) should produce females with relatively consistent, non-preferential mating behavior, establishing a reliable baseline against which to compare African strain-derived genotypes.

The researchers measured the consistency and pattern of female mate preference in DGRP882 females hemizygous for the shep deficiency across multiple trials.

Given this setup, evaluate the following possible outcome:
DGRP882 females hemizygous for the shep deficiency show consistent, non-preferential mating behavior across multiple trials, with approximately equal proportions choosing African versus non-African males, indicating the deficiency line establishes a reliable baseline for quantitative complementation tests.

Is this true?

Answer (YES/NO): NO